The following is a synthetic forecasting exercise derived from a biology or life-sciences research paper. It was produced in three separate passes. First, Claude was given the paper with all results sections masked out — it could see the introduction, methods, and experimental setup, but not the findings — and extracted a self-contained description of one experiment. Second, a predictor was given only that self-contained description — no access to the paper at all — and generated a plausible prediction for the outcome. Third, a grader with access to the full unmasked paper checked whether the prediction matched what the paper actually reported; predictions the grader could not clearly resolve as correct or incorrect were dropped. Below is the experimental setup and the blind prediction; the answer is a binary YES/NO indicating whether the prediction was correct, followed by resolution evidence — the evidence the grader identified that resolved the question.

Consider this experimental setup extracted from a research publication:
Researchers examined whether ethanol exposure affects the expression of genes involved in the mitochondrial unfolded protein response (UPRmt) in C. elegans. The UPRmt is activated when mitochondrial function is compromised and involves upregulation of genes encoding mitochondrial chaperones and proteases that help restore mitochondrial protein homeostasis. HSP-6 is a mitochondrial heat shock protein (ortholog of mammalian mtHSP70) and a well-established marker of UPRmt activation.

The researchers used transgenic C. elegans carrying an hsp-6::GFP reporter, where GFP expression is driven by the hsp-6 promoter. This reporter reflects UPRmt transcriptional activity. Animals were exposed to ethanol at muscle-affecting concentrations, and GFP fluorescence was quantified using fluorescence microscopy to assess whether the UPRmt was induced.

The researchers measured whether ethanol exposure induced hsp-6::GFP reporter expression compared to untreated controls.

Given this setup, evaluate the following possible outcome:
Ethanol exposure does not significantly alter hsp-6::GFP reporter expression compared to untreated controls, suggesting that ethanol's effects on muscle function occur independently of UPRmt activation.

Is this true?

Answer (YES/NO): NO